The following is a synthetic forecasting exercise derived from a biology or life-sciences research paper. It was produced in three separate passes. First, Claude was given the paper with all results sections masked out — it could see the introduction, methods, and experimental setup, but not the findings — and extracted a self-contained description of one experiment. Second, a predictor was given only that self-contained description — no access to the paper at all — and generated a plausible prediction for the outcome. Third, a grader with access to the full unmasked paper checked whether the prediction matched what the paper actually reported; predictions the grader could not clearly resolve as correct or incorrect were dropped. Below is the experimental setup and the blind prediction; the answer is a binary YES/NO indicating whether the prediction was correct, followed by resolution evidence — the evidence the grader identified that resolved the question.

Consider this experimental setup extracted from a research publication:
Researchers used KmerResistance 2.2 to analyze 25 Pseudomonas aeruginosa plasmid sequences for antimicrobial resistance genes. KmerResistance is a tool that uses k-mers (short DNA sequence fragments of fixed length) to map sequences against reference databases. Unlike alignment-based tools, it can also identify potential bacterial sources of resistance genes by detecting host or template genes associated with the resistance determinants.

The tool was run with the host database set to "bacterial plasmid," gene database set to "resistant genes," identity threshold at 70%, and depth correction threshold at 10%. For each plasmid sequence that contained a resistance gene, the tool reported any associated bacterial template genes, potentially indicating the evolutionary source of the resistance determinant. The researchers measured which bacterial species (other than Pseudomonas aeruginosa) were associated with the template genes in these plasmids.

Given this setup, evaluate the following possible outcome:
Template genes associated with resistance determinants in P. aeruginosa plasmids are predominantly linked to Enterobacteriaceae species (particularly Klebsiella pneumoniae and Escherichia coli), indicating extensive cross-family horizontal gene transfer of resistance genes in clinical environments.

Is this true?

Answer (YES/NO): NO